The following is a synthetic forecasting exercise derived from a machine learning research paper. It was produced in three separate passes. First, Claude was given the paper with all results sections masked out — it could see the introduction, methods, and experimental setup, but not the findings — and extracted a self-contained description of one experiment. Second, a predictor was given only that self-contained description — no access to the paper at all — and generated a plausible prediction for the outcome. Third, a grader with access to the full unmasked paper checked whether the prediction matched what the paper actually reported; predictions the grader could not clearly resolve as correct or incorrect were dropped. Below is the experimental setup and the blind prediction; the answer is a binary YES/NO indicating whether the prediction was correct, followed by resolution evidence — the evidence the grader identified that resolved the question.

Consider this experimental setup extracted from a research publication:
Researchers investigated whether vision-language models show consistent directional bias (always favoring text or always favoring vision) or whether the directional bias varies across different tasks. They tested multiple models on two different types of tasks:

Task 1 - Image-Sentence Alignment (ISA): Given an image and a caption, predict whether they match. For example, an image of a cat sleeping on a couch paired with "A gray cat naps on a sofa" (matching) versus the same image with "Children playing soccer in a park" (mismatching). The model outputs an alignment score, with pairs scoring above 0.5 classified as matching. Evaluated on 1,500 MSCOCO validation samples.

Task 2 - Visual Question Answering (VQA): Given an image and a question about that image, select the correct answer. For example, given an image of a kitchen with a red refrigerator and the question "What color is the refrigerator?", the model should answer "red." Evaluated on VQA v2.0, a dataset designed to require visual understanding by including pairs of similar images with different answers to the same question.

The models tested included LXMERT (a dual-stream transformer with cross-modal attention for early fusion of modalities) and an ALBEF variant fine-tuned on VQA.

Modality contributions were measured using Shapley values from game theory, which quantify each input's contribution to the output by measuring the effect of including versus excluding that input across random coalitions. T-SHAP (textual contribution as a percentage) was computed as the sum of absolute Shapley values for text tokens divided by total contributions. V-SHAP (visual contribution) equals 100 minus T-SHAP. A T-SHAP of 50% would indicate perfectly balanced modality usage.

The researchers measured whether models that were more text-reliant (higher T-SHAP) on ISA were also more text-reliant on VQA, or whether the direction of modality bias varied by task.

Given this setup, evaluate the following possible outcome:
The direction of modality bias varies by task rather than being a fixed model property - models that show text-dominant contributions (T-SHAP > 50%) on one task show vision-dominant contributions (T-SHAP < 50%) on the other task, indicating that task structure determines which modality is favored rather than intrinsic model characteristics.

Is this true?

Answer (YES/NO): NO